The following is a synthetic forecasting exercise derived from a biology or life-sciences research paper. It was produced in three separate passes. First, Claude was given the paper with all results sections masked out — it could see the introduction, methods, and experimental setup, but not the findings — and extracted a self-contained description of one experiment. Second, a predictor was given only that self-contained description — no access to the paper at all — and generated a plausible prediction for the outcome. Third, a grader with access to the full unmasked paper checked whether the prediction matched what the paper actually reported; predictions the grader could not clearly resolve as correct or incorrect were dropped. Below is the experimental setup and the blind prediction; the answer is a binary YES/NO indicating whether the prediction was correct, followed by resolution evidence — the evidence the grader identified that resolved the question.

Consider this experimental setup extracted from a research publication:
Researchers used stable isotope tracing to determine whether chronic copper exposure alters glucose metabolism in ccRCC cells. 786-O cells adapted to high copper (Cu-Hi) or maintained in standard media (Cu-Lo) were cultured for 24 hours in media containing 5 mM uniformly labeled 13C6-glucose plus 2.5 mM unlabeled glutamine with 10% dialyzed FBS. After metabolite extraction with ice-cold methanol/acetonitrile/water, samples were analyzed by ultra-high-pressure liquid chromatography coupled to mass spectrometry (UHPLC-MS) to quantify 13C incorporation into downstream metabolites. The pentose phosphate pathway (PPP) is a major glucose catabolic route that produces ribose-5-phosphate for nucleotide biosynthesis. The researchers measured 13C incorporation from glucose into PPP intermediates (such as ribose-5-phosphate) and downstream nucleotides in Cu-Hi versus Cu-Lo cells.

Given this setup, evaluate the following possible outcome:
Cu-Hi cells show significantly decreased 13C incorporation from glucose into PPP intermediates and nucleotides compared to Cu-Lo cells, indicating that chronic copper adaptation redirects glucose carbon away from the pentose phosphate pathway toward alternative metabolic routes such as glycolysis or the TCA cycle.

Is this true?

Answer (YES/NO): NO